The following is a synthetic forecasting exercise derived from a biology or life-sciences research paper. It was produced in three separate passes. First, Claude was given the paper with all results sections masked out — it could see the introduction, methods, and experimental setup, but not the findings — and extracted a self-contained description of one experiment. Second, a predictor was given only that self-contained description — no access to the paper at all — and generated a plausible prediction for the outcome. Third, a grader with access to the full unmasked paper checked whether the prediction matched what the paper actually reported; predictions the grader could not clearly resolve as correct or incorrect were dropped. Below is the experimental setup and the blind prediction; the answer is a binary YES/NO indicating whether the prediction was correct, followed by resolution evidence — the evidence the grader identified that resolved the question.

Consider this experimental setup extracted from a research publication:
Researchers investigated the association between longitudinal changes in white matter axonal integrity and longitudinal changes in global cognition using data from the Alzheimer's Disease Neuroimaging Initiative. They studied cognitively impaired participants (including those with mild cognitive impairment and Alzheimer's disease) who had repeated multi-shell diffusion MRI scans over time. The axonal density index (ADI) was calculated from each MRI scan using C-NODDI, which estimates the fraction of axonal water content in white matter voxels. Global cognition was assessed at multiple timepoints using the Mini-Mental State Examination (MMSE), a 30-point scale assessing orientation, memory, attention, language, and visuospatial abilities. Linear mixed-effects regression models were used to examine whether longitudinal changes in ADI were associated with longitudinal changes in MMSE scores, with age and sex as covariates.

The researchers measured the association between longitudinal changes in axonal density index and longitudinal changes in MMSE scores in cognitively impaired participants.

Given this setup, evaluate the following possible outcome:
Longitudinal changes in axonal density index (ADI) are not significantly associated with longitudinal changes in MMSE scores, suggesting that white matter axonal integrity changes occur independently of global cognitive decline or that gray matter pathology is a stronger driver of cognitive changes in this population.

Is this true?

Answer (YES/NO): NO